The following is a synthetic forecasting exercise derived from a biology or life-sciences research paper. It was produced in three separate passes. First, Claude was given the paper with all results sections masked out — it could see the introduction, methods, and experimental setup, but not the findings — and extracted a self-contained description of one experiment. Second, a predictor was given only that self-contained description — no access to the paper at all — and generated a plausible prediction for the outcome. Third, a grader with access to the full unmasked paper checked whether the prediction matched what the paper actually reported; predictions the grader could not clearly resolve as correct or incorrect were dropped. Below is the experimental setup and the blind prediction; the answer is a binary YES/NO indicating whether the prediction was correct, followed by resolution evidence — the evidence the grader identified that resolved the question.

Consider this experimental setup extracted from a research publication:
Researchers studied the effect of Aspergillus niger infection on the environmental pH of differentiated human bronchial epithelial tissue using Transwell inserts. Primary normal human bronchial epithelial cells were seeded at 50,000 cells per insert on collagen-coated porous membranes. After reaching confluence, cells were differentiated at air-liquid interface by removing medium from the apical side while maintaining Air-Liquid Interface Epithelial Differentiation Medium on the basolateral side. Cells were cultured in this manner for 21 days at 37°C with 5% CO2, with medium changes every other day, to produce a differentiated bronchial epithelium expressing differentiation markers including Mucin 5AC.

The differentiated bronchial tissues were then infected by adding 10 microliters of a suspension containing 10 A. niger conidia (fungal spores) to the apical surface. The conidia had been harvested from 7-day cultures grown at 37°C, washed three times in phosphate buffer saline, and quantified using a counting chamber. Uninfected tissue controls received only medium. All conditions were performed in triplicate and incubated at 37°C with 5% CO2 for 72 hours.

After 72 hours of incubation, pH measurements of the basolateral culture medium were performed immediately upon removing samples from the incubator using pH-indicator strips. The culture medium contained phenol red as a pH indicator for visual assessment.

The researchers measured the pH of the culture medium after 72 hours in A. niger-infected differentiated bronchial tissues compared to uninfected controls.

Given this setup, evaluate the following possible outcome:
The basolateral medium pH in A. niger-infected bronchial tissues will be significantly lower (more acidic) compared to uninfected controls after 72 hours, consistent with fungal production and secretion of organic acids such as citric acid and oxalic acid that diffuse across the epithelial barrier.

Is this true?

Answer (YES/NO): NO